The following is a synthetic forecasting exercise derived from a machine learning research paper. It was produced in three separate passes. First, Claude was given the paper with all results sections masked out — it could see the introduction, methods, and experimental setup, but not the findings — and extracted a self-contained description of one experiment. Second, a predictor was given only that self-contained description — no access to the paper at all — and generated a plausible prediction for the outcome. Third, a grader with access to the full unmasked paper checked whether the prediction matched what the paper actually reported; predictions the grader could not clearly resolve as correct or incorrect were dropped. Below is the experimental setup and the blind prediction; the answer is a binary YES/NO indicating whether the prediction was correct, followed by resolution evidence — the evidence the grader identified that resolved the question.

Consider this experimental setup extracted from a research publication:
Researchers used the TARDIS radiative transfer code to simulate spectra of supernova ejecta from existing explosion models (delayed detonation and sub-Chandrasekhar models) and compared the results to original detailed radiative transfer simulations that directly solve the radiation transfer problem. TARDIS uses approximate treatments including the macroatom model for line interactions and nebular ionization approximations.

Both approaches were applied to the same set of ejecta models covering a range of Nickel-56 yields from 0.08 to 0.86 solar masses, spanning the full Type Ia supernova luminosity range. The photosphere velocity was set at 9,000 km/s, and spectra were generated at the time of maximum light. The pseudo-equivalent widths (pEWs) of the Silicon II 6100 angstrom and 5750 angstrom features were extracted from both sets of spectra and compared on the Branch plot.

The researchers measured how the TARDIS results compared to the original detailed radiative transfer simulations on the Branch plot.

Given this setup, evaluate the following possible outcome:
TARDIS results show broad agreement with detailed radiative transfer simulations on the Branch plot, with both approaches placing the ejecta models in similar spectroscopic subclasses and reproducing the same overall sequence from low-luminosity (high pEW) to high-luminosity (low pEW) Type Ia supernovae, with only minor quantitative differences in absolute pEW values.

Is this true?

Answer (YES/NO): NO